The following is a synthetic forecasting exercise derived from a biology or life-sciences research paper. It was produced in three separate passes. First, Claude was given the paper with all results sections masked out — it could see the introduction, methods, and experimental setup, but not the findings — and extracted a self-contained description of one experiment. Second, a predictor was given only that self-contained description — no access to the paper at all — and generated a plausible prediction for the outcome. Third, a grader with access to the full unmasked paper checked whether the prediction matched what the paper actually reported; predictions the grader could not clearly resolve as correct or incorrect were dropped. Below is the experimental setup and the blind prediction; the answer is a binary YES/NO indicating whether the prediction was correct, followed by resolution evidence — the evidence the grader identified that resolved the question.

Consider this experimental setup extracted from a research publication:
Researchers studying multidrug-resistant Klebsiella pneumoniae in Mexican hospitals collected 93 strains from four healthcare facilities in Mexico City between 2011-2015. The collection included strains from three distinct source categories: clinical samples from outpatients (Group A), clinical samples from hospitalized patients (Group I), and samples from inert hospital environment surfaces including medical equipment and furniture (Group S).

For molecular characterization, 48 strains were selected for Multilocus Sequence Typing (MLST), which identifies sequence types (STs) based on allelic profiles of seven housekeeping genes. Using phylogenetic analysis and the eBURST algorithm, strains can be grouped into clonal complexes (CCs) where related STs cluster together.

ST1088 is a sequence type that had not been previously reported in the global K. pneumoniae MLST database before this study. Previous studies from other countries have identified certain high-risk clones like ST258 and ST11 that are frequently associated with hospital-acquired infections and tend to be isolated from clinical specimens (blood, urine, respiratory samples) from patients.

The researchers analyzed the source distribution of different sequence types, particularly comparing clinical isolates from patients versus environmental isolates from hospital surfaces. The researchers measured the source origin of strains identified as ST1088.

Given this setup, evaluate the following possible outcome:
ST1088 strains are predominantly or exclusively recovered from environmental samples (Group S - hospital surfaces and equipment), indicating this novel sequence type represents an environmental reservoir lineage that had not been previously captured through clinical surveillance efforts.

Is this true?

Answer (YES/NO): YES